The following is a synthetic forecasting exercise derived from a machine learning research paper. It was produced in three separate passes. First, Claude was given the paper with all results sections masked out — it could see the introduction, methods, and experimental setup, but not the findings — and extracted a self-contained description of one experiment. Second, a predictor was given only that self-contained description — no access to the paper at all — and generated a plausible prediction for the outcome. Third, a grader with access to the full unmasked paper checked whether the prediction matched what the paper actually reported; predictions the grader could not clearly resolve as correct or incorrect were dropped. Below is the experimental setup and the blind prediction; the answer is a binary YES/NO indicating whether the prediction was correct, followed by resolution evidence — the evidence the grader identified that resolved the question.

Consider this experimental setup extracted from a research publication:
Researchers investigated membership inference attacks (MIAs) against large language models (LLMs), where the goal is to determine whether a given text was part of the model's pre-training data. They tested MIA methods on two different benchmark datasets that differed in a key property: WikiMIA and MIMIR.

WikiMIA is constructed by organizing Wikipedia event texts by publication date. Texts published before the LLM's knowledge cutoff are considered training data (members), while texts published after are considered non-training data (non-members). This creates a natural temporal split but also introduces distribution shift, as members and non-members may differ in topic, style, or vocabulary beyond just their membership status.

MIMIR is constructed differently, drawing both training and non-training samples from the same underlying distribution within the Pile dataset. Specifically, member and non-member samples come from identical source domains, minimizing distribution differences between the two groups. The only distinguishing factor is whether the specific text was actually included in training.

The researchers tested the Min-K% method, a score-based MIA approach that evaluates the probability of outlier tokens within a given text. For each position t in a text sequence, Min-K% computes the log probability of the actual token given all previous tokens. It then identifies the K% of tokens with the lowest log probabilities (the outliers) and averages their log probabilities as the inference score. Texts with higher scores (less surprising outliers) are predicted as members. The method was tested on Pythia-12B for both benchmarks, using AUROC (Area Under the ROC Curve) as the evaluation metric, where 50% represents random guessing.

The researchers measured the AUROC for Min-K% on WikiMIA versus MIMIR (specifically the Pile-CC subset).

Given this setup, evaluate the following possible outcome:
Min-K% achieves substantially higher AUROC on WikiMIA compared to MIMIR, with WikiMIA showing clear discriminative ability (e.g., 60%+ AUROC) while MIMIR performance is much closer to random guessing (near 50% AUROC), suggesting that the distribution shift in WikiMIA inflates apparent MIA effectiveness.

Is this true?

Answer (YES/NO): YES